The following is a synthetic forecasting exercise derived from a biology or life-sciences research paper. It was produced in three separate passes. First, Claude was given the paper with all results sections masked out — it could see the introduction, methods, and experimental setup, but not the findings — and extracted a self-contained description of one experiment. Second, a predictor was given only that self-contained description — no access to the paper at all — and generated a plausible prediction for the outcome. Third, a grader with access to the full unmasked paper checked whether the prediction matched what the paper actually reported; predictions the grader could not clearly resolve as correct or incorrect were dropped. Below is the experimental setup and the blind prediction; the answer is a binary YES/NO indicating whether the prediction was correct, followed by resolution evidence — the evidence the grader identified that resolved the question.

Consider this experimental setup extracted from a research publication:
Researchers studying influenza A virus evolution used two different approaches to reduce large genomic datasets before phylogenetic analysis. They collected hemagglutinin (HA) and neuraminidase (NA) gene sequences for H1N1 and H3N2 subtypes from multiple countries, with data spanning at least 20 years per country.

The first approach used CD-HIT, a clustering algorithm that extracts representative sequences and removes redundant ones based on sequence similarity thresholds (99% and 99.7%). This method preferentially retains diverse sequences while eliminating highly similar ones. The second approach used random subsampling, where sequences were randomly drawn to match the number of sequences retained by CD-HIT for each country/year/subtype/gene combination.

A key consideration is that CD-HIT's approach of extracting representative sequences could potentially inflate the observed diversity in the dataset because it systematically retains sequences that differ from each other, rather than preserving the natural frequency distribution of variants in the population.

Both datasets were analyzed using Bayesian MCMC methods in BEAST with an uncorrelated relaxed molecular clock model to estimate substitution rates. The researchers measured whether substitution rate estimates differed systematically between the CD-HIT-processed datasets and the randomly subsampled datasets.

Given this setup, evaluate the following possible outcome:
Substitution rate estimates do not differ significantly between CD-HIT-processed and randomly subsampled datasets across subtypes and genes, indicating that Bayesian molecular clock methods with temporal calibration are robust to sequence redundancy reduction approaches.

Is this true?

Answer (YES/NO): NO